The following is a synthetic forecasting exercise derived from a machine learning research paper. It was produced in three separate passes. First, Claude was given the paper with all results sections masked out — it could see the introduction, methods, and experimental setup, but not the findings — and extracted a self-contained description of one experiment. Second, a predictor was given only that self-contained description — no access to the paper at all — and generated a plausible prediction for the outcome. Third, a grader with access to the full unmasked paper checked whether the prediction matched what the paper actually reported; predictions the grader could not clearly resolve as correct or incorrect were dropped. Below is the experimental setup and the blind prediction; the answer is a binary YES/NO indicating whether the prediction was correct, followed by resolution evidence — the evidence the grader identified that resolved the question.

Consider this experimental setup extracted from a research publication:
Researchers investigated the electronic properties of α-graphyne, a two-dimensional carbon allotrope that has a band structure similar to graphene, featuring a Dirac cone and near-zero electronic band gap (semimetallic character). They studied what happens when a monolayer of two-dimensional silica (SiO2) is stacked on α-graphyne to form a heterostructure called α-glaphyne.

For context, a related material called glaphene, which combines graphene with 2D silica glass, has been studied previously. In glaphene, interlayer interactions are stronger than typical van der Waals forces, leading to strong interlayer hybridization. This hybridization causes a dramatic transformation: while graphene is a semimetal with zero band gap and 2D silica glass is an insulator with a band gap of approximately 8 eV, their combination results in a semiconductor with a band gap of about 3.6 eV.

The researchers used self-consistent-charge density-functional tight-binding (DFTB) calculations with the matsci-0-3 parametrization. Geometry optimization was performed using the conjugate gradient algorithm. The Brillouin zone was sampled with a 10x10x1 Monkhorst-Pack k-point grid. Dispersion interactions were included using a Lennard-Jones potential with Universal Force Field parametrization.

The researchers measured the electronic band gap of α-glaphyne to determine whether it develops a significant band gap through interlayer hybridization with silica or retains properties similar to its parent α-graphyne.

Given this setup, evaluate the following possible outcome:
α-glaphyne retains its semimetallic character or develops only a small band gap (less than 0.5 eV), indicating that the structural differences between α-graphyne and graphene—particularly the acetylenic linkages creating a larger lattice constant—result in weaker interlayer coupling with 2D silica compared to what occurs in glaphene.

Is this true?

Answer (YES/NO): YES